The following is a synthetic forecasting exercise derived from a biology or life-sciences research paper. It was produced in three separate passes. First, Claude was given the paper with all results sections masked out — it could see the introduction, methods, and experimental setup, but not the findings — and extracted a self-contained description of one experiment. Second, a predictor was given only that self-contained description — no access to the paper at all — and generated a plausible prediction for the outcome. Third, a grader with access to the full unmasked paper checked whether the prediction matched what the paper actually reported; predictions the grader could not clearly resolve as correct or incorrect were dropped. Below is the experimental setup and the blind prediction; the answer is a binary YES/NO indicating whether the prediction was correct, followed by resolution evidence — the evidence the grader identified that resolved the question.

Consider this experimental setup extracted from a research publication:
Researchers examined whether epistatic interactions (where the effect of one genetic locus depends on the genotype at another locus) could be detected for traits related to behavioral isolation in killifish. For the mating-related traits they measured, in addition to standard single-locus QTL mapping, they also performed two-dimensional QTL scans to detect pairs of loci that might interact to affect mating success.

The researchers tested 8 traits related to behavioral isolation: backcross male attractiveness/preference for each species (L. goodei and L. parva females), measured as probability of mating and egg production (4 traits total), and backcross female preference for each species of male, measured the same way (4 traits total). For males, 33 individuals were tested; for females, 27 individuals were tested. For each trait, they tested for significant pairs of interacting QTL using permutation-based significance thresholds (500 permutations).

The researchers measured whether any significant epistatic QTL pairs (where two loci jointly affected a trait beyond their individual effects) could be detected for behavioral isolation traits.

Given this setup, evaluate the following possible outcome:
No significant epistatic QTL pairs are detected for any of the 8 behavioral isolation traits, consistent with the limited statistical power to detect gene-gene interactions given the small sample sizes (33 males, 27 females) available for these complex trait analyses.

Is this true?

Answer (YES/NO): YES